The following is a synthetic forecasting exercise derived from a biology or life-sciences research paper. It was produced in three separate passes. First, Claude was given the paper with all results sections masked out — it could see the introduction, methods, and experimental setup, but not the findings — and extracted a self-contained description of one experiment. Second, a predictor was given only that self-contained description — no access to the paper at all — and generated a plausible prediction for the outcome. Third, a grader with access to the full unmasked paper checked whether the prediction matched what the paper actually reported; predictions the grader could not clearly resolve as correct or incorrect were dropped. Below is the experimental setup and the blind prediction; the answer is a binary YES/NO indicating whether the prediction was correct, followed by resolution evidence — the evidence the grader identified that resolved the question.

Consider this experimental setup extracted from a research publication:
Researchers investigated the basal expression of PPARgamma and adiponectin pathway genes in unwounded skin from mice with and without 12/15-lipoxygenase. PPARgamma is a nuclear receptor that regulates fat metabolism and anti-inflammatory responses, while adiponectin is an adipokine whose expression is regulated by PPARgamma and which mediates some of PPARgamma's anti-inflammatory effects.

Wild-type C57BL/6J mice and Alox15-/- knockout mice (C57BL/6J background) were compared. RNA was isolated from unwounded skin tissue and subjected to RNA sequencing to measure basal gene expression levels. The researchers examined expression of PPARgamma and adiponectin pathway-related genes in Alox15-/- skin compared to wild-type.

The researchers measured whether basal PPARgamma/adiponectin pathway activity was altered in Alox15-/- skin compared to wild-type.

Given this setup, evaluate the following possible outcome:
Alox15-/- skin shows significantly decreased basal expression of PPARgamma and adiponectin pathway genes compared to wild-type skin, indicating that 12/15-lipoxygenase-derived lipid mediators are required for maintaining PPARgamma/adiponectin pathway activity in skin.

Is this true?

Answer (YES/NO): YES